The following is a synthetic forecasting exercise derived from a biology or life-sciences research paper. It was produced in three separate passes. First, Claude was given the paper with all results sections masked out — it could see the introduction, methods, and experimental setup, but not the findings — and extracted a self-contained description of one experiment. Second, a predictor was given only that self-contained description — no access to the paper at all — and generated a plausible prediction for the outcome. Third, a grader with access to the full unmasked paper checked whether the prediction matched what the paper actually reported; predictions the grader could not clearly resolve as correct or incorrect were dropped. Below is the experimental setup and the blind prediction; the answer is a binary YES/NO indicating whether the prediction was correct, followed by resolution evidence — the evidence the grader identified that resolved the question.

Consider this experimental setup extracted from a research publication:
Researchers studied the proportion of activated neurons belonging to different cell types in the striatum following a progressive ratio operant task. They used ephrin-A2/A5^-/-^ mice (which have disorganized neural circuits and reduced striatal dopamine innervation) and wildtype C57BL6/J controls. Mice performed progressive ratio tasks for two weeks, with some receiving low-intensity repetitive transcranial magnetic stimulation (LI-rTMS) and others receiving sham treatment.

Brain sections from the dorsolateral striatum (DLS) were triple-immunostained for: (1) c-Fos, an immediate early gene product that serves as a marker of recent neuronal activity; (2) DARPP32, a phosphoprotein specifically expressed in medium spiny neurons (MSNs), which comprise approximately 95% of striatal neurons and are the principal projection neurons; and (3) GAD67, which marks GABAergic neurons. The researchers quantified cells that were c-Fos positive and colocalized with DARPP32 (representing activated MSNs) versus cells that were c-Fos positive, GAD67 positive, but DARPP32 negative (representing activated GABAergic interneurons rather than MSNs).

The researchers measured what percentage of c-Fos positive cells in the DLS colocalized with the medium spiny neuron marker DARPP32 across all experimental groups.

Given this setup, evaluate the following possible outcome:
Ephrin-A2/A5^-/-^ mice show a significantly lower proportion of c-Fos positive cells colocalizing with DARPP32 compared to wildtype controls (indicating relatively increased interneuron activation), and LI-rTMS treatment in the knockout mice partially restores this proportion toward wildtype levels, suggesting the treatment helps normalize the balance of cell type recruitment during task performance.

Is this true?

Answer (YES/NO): NO